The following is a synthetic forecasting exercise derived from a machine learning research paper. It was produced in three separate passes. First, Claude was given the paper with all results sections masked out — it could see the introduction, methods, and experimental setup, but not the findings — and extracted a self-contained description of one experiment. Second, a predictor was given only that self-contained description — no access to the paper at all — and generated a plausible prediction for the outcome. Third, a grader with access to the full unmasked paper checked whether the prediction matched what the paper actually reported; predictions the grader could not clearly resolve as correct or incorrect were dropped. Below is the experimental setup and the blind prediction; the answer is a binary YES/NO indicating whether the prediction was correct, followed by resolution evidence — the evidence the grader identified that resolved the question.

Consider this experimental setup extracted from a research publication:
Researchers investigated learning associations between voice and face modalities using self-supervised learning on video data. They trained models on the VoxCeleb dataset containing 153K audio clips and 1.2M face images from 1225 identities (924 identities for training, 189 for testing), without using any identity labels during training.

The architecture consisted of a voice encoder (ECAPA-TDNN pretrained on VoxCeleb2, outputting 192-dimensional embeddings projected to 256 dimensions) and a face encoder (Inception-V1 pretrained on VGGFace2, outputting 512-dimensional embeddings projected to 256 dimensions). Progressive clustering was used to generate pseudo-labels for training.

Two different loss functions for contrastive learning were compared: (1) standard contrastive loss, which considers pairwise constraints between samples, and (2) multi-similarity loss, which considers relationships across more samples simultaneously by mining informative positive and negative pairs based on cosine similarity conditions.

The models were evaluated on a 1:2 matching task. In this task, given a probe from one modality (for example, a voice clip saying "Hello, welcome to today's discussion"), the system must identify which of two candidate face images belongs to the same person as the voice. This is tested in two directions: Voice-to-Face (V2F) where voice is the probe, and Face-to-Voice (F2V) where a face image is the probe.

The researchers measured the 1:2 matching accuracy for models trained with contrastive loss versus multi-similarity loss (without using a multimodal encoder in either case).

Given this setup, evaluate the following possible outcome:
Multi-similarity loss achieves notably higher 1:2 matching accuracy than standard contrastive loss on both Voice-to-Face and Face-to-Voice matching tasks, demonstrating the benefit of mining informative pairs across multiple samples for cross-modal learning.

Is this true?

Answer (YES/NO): YES